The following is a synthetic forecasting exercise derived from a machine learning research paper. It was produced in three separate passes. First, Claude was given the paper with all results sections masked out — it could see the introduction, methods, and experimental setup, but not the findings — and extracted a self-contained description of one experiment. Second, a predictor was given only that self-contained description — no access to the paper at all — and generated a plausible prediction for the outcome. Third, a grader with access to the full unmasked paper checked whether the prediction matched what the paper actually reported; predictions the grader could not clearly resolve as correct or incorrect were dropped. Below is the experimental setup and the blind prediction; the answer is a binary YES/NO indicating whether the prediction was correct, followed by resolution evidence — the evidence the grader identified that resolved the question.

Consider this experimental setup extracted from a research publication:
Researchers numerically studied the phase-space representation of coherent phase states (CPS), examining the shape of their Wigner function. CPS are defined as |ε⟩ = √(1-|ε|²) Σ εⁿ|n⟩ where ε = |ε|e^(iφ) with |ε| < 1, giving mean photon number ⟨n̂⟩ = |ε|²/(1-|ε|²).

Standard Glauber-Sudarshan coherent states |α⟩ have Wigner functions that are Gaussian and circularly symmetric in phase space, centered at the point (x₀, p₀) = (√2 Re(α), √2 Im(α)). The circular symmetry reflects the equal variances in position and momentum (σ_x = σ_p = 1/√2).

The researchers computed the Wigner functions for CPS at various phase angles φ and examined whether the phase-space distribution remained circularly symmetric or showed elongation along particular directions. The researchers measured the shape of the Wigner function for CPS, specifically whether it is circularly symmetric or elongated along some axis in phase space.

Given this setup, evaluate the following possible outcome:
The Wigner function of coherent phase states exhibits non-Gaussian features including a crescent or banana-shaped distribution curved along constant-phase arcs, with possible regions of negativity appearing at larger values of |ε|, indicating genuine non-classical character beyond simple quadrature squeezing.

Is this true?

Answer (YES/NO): NO